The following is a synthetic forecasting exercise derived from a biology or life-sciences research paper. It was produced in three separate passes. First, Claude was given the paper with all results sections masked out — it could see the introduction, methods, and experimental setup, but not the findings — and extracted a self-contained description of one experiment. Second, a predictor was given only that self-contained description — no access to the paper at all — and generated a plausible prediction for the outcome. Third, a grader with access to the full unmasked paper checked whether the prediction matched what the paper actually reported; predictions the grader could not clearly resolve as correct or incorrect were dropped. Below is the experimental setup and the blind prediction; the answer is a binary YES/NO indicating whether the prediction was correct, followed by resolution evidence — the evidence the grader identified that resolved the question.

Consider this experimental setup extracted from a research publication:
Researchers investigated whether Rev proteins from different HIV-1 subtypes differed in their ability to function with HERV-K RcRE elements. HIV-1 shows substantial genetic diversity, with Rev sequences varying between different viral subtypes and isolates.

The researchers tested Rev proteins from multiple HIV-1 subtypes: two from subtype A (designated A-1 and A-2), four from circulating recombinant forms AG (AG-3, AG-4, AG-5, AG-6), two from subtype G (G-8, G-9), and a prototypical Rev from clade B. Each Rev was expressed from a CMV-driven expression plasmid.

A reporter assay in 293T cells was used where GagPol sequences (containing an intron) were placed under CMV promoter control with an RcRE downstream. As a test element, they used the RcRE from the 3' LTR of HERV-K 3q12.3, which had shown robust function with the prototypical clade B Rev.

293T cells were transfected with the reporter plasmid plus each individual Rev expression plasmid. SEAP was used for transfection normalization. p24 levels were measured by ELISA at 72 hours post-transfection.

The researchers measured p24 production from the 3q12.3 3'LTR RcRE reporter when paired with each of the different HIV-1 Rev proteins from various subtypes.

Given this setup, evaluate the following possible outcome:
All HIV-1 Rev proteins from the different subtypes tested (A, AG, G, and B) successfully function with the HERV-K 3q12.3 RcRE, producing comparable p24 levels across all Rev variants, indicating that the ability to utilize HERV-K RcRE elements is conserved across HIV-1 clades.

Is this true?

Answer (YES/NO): NO